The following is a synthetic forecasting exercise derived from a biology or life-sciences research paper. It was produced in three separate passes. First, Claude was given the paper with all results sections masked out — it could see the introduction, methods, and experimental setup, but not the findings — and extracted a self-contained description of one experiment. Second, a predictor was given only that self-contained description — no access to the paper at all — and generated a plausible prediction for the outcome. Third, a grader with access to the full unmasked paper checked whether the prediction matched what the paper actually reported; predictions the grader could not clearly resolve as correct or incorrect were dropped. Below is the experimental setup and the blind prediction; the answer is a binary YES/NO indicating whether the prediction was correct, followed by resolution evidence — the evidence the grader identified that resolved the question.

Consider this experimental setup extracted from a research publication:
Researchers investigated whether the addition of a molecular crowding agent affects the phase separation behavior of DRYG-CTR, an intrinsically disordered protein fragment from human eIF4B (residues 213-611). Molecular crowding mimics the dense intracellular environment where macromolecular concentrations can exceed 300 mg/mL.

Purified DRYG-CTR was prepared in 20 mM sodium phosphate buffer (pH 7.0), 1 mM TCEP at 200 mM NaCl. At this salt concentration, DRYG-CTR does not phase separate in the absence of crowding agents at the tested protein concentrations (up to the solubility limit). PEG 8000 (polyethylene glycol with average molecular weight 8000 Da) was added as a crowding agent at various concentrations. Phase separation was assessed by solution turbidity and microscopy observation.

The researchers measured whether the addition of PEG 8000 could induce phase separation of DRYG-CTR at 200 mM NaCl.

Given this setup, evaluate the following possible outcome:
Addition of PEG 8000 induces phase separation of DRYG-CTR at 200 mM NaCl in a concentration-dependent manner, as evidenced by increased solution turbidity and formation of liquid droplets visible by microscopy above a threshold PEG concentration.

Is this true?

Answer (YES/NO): YES